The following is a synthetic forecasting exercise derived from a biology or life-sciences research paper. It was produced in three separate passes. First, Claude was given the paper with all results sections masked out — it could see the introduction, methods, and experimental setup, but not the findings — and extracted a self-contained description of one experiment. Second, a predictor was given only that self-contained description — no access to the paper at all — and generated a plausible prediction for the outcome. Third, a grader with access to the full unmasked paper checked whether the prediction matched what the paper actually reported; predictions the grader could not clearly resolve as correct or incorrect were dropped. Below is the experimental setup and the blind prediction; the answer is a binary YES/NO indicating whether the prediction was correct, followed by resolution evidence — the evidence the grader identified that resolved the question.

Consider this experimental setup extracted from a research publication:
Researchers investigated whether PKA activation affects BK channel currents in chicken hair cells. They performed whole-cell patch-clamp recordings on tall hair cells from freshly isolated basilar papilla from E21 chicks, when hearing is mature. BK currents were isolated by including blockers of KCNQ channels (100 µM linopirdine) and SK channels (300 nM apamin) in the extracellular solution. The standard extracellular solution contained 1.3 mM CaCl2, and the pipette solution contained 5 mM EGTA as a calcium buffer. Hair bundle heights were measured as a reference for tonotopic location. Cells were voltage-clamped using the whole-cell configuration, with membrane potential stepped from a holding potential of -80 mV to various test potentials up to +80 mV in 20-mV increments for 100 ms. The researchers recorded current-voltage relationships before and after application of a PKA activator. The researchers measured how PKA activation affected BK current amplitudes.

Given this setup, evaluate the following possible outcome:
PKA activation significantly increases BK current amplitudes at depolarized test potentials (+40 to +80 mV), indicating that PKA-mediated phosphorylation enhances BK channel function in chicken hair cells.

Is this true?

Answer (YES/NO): NO